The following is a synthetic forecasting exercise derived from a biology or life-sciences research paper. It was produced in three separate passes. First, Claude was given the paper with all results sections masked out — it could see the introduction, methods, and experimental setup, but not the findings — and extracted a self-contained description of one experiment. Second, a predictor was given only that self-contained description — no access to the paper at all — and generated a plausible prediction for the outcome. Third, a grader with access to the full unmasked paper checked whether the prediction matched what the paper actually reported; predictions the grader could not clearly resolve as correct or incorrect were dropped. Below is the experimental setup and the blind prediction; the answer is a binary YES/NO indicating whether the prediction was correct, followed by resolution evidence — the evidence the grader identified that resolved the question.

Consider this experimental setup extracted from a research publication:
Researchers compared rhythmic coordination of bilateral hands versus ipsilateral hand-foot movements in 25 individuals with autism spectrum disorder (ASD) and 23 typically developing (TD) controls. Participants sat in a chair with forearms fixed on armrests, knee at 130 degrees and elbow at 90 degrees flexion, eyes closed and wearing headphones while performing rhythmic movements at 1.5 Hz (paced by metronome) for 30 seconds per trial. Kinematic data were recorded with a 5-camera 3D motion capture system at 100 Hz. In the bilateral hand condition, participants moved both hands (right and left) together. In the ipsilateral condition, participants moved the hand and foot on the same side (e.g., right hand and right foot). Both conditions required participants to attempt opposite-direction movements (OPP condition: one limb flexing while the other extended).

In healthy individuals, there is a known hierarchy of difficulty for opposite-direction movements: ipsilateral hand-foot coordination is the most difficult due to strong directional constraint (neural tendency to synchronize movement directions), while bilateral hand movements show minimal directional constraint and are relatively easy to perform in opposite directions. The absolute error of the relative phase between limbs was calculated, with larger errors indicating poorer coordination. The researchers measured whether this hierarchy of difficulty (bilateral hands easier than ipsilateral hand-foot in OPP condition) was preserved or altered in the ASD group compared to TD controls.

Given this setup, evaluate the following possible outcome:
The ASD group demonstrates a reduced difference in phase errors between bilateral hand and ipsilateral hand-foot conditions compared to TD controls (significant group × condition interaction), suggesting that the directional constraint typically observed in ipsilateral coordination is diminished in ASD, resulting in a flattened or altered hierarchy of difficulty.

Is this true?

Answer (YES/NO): NO